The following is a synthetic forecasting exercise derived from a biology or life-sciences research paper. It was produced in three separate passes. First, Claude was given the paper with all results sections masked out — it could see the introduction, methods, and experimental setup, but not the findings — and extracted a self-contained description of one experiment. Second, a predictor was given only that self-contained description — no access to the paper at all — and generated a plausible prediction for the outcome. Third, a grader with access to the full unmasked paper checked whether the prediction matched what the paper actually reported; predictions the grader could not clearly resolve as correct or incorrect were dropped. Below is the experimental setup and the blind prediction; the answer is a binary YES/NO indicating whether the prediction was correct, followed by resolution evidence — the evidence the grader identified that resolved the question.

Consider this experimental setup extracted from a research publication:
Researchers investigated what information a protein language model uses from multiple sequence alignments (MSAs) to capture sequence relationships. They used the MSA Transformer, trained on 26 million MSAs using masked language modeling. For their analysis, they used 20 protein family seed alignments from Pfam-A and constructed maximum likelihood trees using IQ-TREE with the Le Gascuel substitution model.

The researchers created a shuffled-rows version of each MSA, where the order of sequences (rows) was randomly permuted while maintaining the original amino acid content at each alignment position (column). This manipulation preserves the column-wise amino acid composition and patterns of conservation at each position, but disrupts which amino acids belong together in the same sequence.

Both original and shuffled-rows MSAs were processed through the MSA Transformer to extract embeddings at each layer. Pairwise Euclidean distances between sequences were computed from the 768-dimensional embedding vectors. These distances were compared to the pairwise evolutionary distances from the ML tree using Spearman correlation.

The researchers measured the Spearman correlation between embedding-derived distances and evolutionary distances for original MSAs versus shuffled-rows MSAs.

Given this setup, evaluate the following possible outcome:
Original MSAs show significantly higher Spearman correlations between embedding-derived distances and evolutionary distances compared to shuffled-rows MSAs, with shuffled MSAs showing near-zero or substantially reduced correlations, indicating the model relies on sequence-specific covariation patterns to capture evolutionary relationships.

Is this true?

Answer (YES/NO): YES